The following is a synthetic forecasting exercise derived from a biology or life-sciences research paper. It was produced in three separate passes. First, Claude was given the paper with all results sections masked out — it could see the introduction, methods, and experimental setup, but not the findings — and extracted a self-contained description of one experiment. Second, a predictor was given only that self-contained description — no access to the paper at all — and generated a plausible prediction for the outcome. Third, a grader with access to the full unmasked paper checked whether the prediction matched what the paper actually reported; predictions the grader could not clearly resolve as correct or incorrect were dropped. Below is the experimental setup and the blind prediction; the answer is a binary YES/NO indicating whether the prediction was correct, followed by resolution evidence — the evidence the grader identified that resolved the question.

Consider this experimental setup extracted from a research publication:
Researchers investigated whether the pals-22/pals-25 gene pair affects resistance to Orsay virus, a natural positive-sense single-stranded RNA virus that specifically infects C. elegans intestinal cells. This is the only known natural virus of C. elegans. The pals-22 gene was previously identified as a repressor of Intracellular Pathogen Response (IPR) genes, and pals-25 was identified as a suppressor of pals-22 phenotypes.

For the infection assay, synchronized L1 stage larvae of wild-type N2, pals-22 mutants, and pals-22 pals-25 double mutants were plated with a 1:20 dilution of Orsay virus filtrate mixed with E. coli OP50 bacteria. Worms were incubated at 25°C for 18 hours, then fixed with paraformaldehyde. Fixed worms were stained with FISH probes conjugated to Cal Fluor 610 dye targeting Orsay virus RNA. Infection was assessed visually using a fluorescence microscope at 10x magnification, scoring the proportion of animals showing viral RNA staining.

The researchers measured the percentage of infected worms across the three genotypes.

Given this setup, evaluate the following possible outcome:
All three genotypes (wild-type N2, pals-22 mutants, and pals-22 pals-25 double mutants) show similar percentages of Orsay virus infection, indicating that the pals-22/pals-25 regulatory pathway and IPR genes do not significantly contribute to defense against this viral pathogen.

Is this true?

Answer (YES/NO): NO